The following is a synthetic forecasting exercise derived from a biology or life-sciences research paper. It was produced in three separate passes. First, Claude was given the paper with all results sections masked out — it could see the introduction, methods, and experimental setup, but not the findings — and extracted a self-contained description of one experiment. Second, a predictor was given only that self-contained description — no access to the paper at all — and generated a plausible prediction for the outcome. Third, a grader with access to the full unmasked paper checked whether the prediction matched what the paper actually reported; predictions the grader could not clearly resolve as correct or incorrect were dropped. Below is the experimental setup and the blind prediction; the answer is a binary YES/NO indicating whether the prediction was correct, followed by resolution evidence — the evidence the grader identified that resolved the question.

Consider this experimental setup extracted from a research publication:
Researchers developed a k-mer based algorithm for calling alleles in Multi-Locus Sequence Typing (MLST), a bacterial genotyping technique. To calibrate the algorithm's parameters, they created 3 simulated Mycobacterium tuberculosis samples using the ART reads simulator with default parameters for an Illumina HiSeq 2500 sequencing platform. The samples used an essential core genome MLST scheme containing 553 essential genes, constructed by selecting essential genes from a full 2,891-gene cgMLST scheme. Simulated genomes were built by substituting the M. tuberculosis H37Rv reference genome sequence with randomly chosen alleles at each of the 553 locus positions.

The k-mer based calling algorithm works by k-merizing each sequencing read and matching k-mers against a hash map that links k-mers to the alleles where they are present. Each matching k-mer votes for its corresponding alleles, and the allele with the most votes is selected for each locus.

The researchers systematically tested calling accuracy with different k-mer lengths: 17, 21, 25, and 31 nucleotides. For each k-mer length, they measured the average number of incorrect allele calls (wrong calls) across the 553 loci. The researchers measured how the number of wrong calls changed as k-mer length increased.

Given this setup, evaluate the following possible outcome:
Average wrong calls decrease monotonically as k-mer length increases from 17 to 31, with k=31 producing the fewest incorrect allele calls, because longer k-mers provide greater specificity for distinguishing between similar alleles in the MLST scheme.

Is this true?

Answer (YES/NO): YES